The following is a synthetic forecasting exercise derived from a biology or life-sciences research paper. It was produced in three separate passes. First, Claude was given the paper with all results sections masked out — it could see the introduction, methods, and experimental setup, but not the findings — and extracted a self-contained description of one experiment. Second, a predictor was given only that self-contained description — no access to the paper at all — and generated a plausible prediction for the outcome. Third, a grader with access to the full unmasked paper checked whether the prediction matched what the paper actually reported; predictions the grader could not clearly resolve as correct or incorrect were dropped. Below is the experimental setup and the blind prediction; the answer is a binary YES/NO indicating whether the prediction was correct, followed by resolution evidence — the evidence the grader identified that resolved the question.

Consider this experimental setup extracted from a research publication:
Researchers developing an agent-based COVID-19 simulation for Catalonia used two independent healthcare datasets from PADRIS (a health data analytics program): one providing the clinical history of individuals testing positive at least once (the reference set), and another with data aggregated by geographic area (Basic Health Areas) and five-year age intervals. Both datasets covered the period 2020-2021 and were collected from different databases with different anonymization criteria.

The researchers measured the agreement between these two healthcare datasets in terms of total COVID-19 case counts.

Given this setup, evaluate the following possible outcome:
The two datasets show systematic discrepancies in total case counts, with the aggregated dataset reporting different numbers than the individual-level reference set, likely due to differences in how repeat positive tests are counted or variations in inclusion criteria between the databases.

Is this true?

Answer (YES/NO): YES